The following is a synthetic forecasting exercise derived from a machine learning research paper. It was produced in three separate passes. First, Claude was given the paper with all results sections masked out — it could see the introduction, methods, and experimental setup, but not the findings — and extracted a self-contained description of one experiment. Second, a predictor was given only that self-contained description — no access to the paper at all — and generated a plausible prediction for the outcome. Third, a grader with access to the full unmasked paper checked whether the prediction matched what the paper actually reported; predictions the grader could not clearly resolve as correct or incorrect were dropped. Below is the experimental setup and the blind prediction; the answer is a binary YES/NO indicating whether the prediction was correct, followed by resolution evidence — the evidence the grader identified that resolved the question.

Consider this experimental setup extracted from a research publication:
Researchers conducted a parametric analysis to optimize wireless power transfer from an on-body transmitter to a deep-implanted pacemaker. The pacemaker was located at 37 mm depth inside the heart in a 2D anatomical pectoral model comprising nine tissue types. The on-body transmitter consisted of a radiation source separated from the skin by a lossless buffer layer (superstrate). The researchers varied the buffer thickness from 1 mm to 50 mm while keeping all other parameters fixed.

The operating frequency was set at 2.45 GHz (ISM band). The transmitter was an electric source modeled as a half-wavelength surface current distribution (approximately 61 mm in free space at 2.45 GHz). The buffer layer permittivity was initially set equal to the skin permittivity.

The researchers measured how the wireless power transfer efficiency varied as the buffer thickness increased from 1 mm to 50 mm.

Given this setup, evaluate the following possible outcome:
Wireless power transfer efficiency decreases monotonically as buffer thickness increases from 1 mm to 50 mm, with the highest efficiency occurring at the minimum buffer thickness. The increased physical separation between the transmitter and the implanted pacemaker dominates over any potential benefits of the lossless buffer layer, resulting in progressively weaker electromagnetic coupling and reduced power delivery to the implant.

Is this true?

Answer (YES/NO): NO